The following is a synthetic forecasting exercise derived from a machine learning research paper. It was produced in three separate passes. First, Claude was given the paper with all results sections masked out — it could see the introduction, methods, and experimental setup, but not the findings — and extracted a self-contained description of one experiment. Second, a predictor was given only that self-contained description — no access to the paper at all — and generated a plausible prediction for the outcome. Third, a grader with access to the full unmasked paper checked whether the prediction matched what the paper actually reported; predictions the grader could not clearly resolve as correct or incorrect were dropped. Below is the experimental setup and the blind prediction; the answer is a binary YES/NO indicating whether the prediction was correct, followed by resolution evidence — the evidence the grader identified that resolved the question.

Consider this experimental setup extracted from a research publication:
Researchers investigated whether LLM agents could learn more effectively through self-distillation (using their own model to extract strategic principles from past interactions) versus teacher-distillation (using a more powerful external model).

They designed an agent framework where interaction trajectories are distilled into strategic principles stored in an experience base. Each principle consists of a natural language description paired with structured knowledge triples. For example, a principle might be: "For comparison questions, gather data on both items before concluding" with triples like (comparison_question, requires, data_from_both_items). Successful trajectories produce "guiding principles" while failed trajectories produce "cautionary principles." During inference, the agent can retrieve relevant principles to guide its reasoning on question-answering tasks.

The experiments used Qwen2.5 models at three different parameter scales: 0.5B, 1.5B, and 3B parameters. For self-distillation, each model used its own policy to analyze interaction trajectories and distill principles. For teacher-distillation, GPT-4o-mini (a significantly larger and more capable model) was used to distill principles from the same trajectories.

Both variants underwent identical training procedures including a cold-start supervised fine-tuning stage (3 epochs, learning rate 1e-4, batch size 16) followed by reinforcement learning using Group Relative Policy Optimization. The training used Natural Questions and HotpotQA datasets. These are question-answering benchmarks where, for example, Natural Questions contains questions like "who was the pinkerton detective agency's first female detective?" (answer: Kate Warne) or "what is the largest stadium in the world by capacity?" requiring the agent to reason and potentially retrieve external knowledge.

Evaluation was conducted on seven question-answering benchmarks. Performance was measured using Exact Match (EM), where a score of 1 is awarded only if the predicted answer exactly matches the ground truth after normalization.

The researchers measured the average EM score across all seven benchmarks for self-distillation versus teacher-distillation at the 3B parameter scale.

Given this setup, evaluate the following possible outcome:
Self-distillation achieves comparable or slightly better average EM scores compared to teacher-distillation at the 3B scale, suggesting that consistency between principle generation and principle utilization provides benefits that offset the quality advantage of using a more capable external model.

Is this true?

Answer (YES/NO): YES